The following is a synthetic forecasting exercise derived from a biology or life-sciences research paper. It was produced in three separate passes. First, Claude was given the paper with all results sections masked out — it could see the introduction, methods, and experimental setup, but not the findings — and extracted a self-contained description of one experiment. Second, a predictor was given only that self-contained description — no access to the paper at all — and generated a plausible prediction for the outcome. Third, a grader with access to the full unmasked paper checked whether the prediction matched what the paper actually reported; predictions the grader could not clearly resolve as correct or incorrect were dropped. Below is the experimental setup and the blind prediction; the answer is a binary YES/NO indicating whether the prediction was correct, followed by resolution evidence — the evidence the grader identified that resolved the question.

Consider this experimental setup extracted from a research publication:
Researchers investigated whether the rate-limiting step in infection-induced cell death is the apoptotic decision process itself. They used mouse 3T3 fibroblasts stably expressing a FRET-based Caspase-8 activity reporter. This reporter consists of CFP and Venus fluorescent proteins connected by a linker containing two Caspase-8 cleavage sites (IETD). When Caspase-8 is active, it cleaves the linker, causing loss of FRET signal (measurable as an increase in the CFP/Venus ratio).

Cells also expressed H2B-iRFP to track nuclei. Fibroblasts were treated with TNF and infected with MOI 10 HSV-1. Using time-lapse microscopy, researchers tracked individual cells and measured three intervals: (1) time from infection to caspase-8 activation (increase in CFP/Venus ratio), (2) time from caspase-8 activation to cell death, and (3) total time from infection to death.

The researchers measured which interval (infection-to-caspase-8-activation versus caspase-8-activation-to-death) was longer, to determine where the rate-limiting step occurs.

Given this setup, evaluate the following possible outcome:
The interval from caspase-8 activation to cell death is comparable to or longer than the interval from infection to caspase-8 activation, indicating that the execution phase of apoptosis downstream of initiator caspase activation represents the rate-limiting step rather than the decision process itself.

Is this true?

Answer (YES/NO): NO